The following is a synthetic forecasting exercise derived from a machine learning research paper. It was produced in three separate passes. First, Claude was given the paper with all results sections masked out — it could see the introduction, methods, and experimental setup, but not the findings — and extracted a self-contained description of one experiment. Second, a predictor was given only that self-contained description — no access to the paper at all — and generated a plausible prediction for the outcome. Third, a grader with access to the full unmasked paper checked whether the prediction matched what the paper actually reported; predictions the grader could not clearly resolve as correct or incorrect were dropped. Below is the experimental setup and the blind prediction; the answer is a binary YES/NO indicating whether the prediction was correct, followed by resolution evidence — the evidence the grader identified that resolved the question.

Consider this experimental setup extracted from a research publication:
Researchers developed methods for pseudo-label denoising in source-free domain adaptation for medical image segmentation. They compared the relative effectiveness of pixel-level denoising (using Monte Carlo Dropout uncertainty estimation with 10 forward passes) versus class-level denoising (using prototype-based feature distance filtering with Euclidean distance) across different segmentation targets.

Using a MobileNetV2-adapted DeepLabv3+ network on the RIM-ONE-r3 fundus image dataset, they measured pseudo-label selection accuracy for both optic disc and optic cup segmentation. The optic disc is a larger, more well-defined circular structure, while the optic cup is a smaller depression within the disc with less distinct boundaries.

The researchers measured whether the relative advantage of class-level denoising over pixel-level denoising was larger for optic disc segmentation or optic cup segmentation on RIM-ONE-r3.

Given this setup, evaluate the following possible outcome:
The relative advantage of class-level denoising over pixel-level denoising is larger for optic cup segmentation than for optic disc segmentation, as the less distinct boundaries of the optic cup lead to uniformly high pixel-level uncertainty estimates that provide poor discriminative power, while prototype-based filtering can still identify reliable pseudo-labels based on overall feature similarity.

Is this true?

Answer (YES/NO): NO